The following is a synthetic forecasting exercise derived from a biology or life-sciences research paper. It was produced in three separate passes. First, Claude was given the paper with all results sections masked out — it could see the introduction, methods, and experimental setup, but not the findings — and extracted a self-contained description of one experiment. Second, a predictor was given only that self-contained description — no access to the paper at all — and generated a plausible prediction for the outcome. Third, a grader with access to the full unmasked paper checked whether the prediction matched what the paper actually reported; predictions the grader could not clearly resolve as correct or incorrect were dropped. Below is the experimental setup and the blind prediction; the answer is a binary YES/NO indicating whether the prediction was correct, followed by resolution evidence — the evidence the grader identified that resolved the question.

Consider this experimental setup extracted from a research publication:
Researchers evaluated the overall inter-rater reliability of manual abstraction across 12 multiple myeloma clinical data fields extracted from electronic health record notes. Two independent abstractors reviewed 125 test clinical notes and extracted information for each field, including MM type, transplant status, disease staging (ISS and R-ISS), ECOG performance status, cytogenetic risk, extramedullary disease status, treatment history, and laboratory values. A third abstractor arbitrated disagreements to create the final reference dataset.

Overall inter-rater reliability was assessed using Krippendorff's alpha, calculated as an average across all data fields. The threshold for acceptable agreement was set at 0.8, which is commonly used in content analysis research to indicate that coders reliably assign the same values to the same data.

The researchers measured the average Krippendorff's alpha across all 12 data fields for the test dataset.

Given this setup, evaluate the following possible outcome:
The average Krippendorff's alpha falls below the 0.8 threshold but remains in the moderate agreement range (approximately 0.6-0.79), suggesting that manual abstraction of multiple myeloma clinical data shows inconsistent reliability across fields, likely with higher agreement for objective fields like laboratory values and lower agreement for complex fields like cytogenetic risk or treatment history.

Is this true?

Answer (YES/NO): NO